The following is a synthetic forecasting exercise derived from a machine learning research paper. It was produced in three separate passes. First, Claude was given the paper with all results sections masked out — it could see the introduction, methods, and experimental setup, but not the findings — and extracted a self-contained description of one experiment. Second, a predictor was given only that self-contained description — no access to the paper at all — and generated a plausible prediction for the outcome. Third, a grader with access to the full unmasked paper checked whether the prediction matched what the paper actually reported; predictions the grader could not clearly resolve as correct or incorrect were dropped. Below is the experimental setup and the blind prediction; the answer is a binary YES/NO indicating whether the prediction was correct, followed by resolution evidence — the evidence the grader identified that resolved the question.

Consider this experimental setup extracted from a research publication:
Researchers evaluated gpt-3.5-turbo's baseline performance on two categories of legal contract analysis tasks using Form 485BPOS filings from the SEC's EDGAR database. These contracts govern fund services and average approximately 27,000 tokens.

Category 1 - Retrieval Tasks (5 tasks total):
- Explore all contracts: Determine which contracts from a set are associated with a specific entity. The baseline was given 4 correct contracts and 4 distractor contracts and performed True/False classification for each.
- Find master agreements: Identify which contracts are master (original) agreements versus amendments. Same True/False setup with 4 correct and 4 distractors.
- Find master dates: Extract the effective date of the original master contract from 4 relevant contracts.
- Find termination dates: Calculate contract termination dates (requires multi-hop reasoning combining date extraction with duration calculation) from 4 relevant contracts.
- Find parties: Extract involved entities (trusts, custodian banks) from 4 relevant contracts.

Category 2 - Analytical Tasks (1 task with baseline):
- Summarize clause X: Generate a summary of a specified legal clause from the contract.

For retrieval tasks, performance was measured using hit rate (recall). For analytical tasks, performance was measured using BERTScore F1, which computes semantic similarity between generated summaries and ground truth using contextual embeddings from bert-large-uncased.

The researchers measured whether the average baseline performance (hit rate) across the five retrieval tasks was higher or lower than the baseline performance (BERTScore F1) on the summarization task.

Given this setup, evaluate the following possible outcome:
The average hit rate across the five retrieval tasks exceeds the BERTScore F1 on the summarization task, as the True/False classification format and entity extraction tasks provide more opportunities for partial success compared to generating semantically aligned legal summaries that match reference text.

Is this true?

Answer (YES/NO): NO